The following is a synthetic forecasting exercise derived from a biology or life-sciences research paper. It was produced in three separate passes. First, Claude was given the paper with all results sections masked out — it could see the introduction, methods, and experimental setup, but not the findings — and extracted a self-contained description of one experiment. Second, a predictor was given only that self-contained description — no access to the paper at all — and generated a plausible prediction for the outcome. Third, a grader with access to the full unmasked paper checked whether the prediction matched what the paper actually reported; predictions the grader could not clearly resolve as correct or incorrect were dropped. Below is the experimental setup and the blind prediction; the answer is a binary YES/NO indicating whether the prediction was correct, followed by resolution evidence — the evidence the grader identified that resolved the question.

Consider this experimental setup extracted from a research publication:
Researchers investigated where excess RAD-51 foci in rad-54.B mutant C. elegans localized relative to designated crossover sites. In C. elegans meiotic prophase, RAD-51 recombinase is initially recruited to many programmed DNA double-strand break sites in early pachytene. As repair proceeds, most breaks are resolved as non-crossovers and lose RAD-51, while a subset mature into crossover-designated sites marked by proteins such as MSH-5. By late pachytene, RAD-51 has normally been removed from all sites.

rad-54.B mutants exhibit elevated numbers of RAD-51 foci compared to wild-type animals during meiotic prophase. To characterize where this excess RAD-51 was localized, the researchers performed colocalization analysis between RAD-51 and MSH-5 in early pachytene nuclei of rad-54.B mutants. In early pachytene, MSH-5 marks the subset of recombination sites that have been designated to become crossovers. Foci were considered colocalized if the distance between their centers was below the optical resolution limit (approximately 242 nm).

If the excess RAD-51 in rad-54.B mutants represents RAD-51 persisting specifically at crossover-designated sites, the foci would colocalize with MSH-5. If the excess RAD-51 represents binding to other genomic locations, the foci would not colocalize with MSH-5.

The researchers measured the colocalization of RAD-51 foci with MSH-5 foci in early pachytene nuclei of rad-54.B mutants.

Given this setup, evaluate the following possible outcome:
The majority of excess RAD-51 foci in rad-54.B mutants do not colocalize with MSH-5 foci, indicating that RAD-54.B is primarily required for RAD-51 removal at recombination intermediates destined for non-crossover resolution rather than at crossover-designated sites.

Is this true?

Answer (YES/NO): NO